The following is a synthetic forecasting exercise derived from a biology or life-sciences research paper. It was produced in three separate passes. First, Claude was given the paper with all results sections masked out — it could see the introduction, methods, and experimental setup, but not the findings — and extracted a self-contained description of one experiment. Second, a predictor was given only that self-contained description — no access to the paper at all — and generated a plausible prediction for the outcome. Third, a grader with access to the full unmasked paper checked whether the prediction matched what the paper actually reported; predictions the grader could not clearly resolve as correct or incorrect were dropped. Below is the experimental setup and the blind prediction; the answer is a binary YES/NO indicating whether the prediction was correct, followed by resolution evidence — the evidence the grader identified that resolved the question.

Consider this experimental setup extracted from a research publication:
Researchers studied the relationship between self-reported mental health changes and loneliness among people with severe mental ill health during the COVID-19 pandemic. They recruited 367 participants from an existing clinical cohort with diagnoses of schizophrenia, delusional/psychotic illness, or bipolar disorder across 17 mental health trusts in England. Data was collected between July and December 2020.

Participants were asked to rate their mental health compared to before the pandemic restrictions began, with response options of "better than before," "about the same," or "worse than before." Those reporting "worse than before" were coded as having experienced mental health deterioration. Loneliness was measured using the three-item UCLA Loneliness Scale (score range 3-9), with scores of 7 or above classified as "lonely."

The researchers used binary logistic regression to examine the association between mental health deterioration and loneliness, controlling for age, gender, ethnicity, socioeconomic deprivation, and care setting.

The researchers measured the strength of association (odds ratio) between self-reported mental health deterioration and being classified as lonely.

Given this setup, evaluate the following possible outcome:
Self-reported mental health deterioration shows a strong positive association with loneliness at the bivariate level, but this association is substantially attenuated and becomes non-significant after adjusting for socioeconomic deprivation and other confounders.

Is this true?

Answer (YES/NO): NO